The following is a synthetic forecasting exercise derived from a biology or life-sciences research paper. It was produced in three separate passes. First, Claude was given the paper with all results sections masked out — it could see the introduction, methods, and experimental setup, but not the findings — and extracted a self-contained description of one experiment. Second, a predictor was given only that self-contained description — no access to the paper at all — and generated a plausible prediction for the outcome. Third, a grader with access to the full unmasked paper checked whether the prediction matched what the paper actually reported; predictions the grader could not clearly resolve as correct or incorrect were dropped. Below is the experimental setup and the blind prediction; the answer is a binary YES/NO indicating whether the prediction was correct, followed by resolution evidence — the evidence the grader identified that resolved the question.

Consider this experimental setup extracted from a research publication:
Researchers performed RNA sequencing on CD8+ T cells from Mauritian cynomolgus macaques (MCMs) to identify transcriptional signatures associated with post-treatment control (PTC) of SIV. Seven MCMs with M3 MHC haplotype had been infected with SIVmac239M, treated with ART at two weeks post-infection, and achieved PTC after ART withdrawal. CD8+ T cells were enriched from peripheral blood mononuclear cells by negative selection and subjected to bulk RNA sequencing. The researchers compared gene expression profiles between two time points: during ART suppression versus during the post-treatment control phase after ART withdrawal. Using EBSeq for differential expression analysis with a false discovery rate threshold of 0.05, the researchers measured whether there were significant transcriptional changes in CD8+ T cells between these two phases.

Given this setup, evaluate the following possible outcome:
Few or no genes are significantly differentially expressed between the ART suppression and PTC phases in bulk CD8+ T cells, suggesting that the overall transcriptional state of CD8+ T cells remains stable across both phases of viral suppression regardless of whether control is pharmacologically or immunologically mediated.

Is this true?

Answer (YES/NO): NO